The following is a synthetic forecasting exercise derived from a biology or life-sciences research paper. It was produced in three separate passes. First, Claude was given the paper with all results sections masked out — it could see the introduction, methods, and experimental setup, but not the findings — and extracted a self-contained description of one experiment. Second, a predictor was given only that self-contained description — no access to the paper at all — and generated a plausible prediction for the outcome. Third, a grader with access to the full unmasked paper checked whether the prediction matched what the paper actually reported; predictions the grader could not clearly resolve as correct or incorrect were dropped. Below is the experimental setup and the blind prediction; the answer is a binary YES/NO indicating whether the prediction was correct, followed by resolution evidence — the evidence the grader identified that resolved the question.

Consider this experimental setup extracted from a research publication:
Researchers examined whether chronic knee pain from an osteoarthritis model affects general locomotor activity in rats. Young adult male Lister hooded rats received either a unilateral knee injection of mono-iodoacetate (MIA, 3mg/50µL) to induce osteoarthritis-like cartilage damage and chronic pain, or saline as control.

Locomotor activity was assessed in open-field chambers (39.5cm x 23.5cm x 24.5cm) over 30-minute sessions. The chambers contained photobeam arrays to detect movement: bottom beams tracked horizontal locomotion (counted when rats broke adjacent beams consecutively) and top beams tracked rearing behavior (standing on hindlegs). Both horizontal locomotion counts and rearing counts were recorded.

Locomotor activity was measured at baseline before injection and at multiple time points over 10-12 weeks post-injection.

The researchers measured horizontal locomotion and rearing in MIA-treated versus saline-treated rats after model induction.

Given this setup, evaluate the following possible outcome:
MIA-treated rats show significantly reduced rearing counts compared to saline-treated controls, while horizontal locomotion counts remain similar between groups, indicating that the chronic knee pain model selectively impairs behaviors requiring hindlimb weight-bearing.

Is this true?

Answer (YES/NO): YES